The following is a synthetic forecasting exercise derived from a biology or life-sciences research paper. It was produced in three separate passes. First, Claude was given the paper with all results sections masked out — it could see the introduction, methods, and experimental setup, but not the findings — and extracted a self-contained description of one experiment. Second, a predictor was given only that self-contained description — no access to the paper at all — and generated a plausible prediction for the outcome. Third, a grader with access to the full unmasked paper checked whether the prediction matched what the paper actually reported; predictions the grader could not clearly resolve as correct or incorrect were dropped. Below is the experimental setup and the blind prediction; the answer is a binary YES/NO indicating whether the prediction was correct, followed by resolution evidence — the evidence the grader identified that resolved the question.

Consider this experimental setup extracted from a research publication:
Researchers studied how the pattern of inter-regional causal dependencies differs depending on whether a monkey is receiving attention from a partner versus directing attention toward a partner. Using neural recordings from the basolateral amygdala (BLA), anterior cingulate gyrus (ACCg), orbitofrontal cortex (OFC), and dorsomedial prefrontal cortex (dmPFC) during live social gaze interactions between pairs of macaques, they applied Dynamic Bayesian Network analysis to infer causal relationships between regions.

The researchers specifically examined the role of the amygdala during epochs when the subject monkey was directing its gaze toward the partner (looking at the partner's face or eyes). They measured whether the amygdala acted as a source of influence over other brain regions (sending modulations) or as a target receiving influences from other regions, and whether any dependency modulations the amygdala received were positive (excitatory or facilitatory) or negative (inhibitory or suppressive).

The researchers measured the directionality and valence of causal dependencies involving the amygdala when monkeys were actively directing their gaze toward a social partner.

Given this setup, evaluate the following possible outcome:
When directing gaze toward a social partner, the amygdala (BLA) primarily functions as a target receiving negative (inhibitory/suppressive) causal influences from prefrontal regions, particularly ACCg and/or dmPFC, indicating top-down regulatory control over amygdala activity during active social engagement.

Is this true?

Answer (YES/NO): YES